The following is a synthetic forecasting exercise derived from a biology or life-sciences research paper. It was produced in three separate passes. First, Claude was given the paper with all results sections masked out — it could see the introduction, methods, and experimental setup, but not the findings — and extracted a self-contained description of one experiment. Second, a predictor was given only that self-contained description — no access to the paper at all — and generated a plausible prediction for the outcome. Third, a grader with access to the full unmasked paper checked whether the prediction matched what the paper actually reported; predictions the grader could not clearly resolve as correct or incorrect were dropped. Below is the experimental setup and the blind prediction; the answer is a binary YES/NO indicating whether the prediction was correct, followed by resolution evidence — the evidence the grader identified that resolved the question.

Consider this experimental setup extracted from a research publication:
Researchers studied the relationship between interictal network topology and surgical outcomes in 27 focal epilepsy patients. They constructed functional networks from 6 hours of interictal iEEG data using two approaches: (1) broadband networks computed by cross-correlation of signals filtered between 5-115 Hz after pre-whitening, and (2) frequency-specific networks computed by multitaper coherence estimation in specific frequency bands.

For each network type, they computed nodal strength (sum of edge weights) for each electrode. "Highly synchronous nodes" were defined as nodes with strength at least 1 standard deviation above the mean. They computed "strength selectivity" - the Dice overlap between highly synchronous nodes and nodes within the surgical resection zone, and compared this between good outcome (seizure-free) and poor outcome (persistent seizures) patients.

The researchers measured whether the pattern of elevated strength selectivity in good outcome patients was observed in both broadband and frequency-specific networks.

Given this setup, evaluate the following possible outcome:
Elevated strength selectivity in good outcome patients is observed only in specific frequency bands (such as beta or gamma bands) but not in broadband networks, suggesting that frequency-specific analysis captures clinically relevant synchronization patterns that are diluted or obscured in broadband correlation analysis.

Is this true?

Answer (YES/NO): NO